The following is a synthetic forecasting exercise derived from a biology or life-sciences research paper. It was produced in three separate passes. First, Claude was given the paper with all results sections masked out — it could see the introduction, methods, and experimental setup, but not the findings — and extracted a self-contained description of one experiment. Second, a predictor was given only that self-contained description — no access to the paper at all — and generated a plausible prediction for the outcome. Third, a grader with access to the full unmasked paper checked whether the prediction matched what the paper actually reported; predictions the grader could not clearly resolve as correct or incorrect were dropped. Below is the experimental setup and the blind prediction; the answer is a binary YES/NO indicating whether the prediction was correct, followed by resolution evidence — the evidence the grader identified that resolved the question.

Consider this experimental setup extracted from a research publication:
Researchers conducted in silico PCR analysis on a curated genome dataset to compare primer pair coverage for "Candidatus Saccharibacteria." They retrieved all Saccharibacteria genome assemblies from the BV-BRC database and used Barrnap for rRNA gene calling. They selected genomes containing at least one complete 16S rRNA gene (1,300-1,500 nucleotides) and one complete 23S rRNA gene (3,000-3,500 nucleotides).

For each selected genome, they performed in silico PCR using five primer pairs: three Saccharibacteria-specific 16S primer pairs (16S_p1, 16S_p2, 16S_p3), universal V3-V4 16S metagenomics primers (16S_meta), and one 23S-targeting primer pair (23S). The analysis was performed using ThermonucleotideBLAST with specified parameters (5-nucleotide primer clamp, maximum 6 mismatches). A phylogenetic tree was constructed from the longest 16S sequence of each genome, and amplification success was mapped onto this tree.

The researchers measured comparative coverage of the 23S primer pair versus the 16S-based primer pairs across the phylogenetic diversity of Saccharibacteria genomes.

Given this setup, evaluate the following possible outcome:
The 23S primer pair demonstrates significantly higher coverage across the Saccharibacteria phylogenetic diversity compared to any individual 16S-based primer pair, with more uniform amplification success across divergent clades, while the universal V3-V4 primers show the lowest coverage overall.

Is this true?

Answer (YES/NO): NO